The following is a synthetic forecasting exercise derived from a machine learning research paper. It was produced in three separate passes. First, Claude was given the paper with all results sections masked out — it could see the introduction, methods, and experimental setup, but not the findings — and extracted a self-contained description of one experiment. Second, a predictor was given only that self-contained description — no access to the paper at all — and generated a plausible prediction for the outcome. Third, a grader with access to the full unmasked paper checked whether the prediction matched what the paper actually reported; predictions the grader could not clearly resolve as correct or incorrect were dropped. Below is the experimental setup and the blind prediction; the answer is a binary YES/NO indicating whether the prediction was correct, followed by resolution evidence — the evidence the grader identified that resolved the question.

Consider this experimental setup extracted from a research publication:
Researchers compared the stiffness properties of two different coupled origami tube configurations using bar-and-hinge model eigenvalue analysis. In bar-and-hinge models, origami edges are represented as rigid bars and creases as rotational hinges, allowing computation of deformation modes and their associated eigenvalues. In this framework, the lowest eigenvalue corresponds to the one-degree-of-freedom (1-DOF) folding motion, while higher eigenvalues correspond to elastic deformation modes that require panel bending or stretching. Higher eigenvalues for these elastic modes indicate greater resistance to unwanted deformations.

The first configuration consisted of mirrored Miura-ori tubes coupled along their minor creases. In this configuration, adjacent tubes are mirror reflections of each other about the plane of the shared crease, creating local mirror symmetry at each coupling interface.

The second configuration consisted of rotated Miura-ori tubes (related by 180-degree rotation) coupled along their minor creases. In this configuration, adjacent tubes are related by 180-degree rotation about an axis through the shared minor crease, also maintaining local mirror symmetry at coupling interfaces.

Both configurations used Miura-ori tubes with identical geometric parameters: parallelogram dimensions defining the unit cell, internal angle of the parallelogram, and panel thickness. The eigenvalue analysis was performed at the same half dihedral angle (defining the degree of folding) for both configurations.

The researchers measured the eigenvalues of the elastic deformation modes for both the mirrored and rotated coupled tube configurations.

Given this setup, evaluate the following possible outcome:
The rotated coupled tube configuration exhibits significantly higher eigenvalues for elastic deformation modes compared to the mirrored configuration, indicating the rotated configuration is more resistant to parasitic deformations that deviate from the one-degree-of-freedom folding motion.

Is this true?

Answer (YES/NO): NO